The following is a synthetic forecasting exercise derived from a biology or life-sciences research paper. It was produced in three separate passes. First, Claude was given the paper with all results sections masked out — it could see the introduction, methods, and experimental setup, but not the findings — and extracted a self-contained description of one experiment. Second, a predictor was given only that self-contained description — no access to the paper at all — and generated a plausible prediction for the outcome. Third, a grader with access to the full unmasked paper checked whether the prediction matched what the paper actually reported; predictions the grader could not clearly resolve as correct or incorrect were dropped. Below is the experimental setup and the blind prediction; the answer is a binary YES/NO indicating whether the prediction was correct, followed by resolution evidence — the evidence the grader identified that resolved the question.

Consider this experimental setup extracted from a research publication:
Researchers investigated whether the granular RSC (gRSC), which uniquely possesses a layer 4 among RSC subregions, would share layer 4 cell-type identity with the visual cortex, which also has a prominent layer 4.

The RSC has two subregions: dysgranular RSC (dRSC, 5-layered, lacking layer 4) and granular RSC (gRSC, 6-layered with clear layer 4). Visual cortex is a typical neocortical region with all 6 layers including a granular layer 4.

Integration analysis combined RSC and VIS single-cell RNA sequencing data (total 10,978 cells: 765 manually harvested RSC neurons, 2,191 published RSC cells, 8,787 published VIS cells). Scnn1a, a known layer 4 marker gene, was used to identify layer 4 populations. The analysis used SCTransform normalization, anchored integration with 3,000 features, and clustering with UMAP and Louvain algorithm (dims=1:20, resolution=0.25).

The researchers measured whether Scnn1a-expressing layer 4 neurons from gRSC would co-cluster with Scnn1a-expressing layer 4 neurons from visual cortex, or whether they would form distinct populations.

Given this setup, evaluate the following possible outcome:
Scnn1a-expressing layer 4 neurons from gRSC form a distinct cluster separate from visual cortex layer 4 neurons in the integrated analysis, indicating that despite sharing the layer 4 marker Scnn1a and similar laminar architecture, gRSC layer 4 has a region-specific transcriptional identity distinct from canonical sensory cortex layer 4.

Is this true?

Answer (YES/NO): YES